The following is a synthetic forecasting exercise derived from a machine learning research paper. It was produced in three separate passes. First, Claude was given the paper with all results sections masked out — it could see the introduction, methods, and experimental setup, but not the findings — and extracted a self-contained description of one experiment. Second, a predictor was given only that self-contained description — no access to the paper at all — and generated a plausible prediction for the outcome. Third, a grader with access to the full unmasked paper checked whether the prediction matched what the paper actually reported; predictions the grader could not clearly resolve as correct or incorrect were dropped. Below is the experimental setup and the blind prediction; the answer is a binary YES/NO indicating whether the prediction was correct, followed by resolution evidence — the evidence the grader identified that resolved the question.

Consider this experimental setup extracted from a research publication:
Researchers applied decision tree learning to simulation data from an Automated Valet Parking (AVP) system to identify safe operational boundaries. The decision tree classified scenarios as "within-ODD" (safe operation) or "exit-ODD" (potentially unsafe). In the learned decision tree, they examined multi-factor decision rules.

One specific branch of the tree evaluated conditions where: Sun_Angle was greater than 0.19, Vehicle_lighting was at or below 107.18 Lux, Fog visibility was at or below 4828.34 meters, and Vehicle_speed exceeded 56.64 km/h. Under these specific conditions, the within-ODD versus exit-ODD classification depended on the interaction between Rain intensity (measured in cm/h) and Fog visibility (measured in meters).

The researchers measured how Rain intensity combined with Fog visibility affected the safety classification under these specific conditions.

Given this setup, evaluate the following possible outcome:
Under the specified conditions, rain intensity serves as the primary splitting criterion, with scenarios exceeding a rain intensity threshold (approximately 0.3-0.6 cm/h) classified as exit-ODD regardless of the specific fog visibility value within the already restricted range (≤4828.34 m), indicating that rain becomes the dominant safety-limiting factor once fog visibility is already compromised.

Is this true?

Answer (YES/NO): NO